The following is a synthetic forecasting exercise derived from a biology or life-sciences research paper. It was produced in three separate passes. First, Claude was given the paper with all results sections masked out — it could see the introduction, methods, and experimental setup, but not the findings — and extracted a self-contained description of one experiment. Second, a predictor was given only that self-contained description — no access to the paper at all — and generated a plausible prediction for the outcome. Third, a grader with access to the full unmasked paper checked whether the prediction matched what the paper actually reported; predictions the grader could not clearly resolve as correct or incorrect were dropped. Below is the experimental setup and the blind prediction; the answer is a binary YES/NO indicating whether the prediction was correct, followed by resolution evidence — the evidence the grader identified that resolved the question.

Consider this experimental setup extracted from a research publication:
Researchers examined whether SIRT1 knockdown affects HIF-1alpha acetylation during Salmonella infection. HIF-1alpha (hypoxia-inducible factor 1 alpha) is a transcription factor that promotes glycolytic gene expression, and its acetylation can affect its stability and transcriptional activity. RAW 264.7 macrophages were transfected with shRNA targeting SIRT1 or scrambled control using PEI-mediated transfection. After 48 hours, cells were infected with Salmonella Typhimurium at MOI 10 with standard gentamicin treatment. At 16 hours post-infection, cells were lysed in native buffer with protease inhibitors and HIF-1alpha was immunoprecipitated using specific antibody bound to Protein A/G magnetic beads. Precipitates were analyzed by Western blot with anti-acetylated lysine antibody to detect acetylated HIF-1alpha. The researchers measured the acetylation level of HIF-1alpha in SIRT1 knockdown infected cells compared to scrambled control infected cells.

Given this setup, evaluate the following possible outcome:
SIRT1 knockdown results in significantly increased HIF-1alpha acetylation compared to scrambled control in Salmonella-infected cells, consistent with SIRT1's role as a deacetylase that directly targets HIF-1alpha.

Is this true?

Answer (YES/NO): YES